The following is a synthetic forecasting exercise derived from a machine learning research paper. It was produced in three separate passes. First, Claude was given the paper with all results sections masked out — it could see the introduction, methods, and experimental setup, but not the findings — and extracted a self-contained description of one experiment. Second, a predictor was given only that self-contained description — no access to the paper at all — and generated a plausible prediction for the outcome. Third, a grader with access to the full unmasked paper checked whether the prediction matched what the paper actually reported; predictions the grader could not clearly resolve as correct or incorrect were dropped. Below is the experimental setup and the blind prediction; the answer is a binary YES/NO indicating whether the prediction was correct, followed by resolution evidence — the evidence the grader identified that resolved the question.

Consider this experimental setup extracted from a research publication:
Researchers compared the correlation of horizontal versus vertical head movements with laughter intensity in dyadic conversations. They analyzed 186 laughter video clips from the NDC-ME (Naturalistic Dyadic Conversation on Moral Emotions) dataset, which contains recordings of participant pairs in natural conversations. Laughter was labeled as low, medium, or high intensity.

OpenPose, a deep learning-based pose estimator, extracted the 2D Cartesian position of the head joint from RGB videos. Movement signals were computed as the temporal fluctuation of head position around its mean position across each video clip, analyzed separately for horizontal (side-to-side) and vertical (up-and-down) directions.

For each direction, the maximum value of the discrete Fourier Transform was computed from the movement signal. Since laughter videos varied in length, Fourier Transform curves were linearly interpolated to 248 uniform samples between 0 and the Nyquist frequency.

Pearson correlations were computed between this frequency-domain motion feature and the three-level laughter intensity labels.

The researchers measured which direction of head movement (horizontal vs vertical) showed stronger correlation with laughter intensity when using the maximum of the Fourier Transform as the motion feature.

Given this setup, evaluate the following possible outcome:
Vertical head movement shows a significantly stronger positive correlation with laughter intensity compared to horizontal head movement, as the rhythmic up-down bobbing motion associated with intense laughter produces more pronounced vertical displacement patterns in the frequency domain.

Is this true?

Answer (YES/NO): YES